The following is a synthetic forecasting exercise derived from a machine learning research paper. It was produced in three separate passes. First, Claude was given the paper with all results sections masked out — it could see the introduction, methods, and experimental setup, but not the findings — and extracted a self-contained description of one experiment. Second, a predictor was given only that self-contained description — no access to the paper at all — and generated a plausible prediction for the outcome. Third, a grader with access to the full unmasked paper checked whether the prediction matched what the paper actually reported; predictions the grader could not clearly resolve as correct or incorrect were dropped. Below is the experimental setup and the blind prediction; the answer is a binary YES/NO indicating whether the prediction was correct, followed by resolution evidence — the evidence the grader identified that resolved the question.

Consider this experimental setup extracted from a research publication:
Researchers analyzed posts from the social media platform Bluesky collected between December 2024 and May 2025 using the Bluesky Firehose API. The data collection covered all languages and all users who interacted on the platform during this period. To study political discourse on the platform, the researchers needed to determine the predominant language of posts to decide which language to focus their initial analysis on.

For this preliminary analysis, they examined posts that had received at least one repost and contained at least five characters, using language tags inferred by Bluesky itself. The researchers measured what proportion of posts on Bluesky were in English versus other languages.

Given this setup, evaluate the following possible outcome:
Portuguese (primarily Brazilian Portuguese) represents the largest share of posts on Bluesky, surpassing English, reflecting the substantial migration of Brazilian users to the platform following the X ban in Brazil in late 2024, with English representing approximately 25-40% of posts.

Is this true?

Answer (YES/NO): NO